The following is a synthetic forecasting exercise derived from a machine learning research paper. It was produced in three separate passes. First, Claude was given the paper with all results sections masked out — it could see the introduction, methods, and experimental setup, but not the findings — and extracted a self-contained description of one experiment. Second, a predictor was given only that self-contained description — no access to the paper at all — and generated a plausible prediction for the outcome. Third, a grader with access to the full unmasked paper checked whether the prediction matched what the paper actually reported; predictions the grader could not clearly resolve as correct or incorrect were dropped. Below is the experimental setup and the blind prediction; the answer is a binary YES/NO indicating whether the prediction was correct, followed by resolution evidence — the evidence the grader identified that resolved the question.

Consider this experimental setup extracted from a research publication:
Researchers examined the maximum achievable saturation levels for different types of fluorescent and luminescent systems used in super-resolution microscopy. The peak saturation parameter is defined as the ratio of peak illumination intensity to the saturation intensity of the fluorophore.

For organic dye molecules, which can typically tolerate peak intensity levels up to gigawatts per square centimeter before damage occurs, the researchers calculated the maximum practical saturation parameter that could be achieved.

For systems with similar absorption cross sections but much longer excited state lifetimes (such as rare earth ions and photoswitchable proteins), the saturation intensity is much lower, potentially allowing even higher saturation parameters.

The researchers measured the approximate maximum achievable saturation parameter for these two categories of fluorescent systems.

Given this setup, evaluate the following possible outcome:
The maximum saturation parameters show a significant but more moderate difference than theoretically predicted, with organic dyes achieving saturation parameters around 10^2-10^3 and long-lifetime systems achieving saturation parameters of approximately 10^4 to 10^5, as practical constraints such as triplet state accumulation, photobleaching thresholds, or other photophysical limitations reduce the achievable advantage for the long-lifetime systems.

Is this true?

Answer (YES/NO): NO